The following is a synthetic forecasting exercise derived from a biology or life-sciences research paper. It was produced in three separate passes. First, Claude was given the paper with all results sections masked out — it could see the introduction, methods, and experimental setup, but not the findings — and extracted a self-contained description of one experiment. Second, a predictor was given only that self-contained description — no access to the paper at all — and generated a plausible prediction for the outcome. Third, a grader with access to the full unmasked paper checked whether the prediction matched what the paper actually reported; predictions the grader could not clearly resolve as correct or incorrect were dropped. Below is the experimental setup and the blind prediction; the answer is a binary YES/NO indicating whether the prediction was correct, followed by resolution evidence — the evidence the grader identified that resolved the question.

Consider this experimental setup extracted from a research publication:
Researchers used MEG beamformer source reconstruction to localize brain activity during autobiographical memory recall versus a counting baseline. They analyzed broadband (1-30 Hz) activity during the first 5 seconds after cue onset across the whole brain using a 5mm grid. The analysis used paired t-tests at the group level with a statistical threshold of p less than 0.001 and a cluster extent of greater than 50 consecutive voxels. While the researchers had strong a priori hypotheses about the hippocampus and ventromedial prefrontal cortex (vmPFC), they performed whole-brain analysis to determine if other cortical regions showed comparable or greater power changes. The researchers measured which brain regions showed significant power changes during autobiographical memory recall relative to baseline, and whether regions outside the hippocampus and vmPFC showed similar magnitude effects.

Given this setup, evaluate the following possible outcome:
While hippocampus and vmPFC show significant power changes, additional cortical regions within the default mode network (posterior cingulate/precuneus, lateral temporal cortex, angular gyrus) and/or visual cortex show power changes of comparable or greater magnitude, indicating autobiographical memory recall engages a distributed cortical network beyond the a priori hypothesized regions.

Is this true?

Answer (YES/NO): NO